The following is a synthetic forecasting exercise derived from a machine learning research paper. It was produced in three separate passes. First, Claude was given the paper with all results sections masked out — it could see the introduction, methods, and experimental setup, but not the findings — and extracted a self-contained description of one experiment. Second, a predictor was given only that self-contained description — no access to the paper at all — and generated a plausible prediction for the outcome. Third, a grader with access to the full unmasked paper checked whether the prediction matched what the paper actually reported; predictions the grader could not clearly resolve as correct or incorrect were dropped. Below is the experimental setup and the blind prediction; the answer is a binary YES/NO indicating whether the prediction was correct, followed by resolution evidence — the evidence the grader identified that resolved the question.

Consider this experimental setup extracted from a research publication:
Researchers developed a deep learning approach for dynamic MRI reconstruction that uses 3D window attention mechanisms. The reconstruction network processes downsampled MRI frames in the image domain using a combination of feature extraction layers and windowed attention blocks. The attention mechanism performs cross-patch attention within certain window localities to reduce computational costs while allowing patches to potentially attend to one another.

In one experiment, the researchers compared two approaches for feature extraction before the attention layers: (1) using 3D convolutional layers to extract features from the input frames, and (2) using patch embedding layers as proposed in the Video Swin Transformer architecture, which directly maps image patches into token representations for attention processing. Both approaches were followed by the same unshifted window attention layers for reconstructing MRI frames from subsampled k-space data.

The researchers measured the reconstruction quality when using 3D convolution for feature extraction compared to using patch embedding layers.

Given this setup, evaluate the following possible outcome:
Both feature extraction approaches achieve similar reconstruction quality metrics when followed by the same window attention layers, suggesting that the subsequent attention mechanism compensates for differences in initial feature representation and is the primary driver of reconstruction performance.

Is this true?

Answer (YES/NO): NO